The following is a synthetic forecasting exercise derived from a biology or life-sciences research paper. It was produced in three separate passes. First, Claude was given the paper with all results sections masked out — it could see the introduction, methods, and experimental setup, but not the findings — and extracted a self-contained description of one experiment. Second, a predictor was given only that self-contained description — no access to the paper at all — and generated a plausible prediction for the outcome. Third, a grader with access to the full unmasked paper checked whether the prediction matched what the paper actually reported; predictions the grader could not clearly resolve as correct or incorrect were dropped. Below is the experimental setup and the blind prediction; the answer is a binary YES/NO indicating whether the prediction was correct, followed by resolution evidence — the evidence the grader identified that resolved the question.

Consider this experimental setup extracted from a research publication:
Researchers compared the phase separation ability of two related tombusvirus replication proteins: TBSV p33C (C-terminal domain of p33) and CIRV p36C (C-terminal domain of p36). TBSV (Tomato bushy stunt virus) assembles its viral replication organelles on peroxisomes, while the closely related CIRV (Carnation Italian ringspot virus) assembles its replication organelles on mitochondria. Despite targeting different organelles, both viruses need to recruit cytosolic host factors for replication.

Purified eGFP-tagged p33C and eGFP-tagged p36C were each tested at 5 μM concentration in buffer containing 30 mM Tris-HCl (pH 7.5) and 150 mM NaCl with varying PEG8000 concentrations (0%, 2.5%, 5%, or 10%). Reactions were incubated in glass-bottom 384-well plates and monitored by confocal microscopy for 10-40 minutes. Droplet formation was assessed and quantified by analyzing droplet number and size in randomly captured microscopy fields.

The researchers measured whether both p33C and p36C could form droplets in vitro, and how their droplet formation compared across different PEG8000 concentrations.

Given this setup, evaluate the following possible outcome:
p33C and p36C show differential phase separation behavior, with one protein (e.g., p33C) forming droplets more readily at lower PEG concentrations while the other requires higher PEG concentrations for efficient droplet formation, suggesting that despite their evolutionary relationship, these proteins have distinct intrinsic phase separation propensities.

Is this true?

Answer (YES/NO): NO